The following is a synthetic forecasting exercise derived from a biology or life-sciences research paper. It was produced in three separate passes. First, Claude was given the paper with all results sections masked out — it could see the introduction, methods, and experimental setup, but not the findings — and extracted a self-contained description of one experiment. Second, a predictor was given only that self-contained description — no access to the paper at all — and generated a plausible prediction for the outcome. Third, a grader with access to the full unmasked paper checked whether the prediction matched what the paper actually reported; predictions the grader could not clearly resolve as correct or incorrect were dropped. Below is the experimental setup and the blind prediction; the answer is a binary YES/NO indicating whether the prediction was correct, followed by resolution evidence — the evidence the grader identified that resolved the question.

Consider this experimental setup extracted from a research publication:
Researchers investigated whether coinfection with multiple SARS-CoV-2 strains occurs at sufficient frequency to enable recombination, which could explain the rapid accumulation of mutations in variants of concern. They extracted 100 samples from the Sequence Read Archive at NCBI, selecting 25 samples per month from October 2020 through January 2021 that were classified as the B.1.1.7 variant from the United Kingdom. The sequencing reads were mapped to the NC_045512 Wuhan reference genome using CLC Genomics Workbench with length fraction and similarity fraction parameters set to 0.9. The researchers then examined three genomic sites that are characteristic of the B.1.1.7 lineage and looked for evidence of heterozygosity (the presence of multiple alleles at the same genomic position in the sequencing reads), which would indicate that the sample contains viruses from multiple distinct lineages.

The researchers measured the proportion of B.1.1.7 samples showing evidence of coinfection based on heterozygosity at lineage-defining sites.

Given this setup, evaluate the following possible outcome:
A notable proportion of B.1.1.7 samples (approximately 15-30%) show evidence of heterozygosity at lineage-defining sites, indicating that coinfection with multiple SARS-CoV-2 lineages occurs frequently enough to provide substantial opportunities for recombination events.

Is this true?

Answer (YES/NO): NO